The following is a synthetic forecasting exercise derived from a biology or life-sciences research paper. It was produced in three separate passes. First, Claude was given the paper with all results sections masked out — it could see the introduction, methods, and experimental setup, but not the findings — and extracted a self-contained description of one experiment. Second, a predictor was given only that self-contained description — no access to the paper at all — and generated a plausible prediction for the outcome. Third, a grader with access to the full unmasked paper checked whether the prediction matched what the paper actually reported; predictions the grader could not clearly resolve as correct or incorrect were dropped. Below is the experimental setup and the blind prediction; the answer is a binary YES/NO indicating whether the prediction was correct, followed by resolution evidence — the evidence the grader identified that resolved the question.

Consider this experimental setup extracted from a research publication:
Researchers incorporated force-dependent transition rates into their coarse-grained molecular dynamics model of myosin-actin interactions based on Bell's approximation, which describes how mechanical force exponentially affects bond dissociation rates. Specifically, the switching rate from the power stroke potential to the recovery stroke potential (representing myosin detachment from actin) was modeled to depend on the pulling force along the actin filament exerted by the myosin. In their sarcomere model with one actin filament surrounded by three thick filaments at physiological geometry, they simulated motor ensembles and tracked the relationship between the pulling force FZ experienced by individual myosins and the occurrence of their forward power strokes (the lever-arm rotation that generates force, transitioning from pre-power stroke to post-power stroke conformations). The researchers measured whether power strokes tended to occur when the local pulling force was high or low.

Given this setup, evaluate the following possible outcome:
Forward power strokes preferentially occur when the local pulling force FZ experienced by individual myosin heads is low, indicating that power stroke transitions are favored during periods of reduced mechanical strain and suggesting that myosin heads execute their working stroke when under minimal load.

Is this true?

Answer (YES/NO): YES